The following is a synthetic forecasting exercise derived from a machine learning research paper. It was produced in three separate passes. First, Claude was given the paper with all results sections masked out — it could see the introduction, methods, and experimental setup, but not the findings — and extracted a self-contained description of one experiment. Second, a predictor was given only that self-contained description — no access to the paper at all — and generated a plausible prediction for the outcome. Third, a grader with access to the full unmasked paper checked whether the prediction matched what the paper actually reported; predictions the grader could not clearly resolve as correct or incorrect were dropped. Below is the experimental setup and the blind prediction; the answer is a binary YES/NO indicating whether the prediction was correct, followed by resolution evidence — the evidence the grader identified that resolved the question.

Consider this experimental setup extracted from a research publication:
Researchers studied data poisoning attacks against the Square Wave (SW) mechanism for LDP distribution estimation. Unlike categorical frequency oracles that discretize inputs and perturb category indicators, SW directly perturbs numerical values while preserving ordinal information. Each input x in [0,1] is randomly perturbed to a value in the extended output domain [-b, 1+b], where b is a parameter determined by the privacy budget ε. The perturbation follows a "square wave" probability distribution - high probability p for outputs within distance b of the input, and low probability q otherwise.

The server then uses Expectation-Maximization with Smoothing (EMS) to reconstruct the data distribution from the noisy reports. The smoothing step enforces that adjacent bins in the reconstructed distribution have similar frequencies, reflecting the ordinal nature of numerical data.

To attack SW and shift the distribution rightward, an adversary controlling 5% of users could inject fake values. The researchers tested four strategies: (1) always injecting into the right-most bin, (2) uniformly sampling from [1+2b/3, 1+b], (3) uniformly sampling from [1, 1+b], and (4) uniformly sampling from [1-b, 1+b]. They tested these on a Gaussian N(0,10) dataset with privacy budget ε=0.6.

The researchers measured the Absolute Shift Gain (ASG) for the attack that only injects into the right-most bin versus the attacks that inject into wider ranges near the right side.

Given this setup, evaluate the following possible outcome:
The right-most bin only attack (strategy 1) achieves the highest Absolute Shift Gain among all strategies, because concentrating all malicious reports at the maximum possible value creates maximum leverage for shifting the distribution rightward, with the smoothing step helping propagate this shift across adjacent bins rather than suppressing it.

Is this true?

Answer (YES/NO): NO